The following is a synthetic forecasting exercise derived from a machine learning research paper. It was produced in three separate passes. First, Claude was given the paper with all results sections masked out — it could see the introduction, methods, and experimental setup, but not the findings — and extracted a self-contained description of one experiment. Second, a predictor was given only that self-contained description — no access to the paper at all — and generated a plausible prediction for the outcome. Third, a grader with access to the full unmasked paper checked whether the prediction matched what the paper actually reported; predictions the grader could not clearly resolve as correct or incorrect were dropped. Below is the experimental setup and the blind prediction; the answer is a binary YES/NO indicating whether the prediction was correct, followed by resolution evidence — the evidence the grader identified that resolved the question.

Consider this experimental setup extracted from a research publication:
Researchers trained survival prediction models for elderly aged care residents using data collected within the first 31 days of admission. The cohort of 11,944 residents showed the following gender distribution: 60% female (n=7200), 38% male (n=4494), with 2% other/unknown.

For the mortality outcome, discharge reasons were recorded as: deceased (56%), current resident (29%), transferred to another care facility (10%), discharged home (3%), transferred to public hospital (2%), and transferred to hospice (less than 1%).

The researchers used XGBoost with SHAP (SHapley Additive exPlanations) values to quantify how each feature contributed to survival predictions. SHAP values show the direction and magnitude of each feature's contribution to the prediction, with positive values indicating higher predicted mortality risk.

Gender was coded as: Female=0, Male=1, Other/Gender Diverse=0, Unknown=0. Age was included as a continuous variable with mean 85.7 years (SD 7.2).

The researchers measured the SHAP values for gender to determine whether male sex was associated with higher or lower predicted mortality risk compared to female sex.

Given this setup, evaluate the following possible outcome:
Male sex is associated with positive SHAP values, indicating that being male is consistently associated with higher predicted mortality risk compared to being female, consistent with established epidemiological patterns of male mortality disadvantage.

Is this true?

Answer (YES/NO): YES